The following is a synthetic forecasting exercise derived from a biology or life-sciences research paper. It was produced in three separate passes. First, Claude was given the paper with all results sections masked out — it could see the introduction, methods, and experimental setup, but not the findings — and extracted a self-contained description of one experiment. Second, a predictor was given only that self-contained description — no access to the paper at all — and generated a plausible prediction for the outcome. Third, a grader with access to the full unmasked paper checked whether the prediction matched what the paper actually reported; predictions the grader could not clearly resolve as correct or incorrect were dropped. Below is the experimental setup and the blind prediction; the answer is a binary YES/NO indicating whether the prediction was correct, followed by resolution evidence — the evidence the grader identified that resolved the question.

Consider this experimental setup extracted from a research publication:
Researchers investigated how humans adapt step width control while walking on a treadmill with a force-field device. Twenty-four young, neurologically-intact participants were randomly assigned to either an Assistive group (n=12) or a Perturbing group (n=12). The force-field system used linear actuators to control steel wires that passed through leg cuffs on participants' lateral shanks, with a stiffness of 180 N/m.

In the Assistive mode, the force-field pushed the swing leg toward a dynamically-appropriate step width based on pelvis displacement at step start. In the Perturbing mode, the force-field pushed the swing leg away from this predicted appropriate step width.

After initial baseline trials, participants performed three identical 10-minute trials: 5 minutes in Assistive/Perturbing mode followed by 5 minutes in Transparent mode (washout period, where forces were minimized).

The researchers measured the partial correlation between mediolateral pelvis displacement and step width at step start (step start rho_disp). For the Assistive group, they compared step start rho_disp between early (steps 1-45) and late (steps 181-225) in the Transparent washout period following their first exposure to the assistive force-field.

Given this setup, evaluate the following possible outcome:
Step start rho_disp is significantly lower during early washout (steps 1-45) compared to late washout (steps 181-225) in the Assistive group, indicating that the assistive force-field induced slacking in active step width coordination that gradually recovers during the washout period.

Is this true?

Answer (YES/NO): NO